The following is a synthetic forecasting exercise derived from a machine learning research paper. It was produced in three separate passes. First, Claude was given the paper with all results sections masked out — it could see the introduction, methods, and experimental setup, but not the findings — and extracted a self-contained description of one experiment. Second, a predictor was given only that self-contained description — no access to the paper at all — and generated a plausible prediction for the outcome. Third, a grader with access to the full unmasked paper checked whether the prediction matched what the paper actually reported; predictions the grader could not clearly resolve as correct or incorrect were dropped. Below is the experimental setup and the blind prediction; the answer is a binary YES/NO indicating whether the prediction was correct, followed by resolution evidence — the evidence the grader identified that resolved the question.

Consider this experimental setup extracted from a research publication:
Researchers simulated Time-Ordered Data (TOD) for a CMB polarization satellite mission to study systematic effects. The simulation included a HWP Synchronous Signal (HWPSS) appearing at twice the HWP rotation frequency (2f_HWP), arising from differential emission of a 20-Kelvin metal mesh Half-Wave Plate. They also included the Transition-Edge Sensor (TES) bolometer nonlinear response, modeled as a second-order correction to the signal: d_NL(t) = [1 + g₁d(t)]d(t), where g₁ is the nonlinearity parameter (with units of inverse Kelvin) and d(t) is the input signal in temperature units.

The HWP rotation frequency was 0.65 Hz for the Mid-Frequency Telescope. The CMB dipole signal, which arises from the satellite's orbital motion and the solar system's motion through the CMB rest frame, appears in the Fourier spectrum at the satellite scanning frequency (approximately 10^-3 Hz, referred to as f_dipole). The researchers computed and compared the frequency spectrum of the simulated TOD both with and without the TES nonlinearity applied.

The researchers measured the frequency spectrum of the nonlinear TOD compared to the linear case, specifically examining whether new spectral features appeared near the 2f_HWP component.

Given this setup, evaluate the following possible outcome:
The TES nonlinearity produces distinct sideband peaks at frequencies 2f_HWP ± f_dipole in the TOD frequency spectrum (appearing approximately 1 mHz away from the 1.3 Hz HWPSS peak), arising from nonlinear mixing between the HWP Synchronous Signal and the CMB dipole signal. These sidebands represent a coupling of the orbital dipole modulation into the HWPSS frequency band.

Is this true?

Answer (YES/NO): YES